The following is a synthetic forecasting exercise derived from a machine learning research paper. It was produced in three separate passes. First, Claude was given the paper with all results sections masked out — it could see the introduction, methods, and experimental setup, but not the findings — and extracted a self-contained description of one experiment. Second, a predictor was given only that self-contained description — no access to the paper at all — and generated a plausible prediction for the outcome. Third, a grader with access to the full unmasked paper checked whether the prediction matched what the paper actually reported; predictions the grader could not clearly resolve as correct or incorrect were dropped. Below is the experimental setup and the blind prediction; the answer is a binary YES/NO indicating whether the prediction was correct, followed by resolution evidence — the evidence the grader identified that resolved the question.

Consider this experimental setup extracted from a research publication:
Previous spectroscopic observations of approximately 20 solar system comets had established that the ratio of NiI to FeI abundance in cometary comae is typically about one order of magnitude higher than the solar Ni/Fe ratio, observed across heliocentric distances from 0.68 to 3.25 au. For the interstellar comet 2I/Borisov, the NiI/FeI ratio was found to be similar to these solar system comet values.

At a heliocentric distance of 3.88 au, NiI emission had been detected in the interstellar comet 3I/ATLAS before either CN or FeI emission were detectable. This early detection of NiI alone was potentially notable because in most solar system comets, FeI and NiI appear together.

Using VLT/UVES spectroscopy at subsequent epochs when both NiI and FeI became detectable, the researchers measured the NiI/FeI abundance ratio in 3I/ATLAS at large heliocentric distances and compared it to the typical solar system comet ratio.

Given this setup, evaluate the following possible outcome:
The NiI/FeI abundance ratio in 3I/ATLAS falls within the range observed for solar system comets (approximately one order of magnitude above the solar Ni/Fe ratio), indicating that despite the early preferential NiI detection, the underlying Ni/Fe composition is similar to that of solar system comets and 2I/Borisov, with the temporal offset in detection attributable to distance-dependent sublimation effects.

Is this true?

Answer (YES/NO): NO